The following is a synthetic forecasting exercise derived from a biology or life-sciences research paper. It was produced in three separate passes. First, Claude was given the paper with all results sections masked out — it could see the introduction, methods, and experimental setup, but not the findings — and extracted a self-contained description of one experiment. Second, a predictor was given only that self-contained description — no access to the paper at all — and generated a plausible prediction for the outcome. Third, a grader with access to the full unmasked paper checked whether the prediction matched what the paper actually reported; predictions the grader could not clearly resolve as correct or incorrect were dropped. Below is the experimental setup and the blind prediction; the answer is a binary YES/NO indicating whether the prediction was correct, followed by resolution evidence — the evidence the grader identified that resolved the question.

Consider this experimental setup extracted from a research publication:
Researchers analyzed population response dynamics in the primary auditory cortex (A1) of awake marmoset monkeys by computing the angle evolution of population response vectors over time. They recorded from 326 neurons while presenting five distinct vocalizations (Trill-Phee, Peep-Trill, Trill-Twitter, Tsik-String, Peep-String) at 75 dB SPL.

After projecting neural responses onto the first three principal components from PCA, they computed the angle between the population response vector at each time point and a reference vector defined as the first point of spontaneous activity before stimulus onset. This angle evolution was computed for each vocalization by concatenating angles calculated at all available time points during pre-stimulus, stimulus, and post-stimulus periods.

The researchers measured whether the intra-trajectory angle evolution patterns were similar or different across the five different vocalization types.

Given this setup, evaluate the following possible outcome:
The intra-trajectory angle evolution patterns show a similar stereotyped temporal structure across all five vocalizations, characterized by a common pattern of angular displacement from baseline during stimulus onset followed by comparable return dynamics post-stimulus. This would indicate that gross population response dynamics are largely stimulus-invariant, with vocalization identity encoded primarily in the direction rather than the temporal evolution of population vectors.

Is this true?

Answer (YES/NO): NO